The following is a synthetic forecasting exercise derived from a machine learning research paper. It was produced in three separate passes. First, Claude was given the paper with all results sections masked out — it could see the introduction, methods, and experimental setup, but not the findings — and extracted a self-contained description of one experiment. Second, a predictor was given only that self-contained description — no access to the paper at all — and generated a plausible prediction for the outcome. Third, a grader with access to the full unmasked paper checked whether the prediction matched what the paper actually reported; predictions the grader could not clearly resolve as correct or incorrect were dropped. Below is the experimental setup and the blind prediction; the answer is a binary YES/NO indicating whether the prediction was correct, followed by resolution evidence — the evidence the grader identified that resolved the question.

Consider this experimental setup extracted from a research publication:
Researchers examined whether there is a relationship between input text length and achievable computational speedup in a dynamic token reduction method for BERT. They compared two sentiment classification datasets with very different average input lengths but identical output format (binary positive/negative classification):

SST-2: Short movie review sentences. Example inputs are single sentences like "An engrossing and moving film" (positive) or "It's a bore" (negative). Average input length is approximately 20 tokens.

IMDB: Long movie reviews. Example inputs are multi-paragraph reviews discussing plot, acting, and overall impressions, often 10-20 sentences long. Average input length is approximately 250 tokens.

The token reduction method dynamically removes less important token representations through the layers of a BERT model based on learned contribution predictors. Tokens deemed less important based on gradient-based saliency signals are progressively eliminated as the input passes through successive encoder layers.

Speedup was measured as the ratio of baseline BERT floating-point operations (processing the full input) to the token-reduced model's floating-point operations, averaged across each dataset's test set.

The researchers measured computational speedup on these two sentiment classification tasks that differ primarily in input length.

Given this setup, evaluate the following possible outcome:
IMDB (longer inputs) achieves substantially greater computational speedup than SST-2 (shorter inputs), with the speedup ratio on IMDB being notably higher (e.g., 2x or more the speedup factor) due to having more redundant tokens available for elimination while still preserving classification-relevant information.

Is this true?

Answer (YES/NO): YES